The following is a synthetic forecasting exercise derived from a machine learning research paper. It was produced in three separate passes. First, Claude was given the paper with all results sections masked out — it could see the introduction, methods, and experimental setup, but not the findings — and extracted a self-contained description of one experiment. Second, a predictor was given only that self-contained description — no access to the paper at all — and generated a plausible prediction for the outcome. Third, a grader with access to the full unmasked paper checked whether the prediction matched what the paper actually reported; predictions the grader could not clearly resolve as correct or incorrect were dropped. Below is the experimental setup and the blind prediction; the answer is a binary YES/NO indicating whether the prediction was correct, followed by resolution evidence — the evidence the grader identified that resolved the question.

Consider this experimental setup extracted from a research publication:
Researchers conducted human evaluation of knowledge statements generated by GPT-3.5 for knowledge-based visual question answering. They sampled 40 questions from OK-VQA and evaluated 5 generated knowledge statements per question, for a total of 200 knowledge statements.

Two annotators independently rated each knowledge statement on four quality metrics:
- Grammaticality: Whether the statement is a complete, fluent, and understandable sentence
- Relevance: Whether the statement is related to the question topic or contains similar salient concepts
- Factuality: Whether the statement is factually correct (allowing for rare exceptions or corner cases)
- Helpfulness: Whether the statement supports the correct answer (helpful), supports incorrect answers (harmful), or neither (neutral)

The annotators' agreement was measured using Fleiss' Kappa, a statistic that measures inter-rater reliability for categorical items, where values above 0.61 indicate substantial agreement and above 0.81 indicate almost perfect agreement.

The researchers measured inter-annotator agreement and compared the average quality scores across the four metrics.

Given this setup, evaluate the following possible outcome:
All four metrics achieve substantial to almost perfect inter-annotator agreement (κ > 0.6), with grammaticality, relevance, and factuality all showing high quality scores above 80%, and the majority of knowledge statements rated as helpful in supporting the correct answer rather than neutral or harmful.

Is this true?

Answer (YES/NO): NO